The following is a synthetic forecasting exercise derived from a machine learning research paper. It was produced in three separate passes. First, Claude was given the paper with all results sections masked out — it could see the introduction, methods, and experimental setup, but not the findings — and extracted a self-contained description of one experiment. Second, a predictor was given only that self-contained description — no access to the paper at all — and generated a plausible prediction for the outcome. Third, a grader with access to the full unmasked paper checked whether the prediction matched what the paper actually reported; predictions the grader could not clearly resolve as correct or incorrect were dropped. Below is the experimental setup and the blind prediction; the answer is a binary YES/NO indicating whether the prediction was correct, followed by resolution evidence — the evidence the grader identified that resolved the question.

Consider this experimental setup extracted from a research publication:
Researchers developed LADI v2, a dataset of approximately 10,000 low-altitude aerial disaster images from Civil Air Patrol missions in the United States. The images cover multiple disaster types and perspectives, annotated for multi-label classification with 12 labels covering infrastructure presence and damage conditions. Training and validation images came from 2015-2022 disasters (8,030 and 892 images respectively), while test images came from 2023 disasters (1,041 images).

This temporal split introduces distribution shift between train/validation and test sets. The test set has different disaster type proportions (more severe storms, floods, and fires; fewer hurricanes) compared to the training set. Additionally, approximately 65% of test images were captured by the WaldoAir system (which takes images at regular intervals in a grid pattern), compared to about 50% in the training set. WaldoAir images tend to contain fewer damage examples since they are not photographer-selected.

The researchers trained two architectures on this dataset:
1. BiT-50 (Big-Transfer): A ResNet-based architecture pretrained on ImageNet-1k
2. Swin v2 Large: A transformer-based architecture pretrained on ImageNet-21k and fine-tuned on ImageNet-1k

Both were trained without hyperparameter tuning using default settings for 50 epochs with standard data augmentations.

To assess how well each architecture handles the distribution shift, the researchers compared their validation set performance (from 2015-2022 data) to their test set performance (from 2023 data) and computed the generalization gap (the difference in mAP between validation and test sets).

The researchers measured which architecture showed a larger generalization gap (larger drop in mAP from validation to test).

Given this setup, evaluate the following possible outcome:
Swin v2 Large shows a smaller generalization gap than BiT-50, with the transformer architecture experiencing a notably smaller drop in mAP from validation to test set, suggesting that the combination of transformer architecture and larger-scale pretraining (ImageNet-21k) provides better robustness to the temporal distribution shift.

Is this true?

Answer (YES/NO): NO